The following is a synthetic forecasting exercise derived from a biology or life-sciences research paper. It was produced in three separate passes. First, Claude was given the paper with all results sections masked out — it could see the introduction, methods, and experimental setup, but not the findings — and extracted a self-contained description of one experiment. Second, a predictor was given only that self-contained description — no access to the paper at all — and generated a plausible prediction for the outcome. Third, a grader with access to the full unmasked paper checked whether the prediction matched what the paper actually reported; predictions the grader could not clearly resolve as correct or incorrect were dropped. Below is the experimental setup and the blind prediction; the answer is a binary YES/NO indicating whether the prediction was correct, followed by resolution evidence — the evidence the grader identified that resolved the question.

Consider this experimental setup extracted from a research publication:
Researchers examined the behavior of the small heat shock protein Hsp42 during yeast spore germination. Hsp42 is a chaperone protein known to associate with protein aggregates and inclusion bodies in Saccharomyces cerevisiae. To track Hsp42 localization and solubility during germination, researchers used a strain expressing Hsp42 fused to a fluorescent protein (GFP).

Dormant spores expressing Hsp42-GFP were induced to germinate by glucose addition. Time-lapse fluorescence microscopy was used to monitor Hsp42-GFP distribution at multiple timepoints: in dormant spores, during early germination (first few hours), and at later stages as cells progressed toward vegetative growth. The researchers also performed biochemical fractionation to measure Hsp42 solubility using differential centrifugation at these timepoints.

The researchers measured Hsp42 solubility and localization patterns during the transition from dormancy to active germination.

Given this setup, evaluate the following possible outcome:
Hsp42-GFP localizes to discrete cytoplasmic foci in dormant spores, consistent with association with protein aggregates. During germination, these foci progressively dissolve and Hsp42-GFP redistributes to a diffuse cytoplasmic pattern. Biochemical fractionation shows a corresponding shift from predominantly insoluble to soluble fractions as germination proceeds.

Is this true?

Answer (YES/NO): NO